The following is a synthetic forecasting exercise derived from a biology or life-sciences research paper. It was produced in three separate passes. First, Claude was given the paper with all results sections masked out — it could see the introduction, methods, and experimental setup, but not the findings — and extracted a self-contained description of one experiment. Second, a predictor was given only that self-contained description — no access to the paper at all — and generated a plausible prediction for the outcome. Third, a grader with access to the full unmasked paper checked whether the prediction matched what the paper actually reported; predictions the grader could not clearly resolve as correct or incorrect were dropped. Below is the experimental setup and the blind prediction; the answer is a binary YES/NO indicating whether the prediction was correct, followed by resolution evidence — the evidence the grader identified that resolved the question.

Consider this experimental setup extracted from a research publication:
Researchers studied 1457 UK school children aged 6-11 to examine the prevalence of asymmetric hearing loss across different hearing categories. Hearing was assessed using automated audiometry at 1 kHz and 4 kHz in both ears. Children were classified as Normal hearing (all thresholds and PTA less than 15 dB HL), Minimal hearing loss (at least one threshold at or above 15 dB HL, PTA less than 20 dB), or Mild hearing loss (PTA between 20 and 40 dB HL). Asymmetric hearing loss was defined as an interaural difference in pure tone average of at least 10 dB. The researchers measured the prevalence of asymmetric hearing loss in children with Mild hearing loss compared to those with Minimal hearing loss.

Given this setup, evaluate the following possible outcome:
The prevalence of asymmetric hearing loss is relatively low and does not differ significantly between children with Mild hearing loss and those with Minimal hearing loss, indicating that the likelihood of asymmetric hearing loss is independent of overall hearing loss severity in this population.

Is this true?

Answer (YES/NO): NO